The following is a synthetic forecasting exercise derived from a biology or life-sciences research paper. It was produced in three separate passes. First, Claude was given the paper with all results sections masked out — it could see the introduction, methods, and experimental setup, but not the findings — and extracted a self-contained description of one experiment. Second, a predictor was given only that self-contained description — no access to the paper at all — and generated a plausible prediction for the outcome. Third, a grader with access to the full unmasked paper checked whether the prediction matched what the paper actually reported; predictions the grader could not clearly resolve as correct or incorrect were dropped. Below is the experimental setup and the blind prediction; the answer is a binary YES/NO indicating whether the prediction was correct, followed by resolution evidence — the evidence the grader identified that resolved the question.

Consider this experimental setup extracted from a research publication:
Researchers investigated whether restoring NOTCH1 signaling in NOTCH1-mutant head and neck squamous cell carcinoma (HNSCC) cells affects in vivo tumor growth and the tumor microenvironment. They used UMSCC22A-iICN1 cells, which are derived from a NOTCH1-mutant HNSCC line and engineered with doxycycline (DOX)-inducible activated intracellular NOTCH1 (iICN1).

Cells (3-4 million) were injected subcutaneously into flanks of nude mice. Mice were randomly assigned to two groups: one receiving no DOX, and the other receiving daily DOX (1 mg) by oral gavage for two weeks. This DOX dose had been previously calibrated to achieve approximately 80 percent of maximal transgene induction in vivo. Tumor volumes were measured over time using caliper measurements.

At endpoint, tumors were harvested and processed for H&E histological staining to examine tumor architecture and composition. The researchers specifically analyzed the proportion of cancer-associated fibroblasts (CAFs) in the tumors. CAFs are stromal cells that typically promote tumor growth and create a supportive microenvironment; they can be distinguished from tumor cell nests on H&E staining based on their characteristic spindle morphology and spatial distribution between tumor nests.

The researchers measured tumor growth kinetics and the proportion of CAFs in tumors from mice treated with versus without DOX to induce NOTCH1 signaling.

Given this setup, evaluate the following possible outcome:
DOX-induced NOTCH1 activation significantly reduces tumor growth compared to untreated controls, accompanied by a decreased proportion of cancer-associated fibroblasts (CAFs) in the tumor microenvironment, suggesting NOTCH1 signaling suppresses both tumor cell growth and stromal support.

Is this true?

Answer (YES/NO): YES